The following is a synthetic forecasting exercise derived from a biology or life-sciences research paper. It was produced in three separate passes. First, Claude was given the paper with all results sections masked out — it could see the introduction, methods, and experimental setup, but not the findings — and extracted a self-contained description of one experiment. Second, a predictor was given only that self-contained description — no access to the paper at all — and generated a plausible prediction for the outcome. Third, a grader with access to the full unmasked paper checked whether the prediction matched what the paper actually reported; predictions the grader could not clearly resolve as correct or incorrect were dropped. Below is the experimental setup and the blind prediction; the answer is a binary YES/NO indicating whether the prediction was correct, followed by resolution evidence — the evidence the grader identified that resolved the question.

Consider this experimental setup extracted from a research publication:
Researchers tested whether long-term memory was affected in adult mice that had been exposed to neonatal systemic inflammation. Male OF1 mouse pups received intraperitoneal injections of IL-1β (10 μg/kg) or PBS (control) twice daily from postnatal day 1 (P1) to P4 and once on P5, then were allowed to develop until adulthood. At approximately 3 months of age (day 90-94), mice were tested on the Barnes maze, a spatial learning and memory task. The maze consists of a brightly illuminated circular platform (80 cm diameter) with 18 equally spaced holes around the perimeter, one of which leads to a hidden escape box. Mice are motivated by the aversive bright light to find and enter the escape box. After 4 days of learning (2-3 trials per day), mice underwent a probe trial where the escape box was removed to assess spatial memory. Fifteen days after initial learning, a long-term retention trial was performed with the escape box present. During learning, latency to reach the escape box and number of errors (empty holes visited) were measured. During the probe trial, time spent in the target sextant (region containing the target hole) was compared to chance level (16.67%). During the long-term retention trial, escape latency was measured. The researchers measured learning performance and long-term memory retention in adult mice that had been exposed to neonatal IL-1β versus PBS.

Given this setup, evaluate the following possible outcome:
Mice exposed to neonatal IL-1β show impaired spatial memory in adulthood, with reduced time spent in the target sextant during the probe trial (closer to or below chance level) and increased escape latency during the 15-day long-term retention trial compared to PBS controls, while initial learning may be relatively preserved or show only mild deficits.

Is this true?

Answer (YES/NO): YES